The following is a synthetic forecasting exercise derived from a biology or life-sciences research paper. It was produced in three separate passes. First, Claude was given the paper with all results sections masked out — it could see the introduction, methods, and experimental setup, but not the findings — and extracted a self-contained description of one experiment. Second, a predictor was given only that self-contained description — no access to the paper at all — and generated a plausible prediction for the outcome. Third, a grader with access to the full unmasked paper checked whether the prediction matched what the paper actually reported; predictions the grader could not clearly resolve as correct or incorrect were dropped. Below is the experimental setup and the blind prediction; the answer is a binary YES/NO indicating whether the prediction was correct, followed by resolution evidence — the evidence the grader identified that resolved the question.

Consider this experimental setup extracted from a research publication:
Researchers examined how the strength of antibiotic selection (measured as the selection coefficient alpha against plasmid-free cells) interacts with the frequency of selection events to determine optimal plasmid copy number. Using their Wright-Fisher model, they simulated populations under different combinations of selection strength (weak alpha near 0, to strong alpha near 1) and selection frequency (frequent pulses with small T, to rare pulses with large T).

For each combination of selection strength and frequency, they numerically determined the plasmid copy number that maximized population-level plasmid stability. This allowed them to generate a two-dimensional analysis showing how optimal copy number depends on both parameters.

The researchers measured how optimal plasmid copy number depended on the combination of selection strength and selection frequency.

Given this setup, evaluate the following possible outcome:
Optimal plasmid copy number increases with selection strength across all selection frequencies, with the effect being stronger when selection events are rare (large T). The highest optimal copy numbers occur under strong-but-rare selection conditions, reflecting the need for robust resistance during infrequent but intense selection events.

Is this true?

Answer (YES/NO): NO